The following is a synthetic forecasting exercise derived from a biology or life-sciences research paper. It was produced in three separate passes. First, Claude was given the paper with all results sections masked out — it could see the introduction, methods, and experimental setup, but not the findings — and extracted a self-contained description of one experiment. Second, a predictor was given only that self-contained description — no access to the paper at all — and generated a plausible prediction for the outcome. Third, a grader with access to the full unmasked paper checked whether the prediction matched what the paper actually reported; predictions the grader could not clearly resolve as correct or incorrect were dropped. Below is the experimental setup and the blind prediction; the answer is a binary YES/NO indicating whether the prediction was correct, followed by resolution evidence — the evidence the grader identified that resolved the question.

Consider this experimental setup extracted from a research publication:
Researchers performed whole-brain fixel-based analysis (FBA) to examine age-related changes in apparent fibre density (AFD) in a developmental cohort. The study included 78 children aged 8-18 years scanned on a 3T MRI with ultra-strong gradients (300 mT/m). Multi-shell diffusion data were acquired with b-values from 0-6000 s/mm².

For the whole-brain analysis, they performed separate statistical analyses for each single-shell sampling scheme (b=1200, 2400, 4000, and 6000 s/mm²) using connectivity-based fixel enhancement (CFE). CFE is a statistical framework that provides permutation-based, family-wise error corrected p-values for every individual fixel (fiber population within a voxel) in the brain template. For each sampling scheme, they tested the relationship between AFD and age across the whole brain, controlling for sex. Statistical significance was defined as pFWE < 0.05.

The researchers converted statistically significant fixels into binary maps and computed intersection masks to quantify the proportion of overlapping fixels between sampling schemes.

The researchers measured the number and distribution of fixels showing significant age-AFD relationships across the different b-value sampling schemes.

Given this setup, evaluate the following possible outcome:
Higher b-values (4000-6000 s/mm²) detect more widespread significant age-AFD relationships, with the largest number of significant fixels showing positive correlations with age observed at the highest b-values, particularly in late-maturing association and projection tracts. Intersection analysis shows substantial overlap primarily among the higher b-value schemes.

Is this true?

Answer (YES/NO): YES